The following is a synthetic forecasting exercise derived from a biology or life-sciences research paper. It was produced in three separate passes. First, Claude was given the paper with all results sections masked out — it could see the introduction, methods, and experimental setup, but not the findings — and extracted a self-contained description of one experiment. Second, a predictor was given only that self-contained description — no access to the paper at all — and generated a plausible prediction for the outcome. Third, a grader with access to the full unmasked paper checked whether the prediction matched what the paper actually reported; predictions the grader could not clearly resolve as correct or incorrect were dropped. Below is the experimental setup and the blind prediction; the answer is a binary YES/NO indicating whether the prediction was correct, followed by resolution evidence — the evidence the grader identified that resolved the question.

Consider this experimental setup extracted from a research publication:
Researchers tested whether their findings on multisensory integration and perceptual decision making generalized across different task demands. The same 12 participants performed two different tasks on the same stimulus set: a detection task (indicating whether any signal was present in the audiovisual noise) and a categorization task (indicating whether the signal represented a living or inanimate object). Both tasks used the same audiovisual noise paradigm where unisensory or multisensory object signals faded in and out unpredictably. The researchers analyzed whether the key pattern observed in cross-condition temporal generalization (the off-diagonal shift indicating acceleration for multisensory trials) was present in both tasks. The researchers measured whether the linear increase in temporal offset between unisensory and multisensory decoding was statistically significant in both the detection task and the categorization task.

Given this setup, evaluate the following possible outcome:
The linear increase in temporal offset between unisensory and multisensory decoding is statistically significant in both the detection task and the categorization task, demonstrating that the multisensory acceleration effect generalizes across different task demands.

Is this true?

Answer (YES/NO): YES